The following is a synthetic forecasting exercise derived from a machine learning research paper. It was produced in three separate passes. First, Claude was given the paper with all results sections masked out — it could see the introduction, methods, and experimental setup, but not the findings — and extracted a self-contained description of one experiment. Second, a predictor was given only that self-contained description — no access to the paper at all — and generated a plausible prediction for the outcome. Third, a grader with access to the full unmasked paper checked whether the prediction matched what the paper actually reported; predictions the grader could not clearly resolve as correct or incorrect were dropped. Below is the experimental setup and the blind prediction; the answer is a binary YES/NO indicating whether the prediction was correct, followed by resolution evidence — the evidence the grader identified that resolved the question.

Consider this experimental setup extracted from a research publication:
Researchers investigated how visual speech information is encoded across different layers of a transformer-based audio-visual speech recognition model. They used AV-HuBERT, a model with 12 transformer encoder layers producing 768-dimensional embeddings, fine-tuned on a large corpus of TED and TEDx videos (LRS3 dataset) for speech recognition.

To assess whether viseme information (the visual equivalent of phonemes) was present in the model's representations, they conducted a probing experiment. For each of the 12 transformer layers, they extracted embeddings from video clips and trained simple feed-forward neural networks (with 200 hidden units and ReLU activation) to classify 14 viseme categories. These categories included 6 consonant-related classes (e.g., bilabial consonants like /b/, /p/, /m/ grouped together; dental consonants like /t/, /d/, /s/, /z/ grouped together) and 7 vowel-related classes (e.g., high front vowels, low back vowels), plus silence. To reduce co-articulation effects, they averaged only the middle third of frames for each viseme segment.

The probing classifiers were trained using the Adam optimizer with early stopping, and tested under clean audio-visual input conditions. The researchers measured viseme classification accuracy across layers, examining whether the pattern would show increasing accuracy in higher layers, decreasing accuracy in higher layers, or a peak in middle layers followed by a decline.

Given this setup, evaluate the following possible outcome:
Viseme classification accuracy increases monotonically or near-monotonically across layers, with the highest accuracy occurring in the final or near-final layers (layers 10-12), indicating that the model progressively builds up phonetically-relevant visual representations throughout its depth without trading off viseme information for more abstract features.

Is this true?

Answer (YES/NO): YES